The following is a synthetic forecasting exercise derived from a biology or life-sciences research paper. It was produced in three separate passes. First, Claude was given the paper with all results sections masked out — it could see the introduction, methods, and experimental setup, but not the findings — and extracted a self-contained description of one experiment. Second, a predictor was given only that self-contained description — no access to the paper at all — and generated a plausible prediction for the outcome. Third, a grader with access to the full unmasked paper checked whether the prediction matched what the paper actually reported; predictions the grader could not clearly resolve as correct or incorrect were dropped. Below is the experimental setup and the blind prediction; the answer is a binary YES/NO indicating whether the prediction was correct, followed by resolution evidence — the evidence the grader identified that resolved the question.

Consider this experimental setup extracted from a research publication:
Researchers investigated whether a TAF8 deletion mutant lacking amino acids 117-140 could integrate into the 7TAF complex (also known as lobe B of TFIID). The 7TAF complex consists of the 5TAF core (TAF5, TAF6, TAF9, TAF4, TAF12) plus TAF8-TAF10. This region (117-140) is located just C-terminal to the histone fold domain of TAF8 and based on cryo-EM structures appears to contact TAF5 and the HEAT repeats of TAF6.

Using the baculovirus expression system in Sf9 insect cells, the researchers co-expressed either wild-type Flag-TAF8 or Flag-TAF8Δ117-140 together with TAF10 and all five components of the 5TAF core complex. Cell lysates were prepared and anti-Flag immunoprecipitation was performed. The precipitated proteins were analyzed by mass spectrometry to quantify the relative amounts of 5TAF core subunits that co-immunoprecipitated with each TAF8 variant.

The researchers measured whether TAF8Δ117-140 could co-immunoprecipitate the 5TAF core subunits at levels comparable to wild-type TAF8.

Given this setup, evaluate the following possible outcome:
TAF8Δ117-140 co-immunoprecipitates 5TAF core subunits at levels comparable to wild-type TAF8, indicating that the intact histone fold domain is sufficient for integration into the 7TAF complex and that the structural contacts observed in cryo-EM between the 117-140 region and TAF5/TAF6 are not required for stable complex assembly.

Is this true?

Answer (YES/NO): NO